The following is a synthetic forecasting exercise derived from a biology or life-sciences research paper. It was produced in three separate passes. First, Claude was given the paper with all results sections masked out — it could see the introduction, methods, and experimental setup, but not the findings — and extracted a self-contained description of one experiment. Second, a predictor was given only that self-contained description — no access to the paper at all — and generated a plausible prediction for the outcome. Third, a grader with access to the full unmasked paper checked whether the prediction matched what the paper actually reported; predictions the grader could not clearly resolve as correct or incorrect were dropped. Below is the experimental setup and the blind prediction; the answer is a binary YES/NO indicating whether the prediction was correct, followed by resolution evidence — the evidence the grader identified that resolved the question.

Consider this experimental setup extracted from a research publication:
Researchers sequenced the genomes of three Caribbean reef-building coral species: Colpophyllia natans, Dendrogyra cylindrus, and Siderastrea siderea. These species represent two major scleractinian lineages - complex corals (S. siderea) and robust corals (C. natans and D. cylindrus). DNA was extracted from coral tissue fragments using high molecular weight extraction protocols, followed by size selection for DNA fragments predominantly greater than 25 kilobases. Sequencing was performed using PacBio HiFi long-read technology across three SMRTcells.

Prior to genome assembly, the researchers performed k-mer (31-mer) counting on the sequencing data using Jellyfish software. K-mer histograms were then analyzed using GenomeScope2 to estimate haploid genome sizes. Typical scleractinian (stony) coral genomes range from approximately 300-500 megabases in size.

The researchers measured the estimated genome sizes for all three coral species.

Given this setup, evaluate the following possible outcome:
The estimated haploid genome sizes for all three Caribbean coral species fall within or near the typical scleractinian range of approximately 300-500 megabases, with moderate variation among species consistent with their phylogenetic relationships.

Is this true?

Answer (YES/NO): NO